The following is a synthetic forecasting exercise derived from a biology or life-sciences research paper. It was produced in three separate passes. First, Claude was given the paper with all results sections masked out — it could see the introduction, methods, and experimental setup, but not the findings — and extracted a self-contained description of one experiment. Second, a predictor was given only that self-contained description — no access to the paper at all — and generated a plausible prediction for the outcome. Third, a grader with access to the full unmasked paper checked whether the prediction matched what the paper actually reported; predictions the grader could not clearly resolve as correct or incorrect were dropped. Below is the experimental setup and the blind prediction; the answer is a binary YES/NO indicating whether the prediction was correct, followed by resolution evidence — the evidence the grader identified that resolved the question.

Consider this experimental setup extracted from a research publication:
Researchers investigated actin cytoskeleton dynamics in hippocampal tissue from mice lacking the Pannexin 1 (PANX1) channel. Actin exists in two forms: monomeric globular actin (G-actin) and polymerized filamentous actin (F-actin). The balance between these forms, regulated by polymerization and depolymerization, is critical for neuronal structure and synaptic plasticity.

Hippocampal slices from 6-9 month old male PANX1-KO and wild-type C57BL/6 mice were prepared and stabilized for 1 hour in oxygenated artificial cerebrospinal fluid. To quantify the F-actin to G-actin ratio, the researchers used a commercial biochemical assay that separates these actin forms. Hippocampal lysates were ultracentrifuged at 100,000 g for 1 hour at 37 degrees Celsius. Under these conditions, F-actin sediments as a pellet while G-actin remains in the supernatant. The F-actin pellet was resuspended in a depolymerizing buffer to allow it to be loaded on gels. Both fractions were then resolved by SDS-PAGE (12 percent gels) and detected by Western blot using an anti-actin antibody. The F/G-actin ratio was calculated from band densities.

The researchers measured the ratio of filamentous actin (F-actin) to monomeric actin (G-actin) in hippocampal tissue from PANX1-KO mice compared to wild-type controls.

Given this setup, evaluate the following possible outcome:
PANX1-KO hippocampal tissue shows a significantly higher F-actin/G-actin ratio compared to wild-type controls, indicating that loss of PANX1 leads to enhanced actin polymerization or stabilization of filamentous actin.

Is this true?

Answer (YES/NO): YES